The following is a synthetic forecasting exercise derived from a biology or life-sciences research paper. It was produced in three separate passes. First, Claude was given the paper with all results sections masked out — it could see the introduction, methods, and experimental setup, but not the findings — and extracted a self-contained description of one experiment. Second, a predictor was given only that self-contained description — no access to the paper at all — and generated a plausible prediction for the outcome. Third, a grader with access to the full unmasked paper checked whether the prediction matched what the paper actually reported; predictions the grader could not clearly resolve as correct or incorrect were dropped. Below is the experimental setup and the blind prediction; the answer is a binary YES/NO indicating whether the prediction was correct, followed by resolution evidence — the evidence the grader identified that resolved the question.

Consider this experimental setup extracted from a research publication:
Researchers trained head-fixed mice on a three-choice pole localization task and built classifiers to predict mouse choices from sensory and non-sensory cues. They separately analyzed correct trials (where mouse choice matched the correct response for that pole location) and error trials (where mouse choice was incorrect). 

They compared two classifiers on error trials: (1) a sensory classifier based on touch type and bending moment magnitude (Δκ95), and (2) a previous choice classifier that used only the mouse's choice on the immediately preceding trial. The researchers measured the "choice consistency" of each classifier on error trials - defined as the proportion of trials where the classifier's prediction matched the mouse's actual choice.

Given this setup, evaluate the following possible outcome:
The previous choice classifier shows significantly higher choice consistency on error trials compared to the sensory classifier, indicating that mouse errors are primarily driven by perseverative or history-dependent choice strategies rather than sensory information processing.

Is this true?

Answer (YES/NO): YES